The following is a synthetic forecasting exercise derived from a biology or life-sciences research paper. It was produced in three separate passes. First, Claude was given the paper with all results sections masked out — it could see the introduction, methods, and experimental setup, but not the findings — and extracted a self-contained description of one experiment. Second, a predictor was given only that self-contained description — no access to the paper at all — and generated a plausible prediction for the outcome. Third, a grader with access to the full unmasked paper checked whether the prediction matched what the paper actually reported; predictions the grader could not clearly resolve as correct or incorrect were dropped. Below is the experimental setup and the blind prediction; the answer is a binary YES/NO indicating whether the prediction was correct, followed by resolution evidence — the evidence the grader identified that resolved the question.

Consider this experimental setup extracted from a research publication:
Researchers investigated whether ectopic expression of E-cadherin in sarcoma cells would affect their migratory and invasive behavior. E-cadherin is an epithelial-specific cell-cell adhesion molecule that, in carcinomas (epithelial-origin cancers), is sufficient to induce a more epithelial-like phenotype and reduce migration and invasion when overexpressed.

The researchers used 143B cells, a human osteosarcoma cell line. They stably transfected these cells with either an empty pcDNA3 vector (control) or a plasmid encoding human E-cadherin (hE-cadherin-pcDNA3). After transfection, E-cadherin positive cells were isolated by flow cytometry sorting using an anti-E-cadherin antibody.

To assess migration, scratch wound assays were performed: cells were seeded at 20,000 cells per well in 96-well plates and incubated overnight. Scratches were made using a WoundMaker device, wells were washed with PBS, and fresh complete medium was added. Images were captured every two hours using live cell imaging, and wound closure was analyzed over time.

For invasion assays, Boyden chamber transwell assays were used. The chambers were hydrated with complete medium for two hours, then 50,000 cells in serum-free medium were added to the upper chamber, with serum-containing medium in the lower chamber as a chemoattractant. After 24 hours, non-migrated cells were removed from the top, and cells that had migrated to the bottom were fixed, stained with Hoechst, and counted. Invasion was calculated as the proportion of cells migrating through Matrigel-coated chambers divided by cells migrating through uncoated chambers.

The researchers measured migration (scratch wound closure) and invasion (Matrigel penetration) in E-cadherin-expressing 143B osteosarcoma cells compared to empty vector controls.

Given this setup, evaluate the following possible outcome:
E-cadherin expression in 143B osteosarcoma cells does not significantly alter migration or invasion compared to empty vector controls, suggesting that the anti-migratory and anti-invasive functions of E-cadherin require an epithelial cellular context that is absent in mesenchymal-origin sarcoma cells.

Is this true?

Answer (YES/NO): YES